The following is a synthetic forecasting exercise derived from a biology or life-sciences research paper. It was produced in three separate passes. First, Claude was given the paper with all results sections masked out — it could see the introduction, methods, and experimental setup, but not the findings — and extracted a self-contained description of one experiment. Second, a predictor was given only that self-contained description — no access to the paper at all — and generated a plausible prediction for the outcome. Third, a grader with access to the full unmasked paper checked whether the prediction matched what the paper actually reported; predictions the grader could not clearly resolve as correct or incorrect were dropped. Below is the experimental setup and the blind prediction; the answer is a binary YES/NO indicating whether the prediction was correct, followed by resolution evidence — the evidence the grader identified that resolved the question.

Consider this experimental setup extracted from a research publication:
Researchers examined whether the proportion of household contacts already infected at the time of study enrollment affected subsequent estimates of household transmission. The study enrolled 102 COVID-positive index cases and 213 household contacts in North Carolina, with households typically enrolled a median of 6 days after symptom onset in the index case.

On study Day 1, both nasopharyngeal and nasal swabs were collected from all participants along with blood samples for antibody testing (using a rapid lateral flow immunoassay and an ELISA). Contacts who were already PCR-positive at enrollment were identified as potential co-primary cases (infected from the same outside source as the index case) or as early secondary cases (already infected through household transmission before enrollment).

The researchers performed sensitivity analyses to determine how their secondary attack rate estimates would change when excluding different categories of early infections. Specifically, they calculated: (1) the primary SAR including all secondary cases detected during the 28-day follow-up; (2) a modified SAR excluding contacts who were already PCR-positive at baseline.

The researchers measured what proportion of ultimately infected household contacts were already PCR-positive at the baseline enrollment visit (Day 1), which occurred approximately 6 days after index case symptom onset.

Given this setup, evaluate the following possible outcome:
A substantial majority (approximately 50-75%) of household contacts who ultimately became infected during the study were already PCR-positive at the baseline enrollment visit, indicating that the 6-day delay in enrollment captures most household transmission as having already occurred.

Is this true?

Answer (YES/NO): YES